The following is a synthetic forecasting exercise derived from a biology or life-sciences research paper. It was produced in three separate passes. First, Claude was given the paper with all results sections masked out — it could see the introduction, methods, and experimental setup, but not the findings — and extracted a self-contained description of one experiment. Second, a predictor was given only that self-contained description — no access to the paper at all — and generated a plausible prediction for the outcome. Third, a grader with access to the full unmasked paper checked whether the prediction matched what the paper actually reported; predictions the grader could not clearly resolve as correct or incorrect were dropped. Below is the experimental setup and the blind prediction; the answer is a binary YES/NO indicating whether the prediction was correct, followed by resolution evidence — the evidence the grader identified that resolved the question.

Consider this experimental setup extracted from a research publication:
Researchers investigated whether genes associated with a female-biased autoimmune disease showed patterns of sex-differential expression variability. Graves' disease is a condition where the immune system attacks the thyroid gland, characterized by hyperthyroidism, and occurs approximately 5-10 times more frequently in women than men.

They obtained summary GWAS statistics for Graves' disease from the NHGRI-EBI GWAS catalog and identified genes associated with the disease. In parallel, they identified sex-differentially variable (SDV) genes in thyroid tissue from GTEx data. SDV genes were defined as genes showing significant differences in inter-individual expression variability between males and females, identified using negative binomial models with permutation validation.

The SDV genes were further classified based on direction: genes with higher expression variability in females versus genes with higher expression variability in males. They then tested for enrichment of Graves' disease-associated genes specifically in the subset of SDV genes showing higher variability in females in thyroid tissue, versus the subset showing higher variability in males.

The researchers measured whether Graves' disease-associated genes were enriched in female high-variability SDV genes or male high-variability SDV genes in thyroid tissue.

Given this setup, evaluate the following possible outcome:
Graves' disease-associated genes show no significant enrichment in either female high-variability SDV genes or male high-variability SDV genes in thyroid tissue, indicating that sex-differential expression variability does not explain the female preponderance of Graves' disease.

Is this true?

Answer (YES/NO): NO